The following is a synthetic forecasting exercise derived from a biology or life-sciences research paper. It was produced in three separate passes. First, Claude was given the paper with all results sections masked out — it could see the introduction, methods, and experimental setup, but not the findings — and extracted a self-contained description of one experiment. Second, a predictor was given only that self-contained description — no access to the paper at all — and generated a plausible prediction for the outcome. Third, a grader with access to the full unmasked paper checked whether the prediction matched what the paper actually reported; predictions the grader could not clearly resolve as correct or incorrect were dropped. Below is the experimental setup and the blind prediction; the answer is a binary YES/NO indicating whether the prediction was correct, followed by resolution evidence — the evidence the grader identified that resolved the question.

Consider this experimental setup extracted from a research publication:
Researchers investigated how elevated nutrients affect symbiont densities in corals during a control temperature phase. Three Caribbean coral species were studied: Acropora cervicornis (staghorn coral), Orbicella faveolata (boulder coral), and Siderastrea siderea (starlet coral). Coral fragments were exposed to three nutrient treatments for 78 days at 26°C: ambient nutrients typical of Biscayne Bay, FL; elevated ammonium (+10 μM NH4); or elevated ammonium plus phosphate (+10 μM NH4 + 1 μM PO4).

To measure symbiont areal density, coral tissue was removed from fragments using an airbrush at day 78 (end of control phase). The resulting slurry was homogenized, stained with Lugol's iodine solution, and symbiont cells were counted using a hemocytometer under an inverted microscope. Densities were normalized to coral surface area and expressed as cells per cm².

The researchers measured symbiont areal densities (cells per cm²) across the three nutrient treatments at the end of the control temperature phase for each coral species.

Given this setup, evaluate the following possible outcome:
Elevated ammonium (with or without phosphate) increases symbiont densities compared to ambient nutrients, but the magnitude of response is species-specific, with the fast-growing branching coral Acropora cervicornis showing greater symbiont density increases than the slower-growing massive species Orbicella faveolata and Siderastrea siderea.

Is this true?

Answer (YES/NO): NO